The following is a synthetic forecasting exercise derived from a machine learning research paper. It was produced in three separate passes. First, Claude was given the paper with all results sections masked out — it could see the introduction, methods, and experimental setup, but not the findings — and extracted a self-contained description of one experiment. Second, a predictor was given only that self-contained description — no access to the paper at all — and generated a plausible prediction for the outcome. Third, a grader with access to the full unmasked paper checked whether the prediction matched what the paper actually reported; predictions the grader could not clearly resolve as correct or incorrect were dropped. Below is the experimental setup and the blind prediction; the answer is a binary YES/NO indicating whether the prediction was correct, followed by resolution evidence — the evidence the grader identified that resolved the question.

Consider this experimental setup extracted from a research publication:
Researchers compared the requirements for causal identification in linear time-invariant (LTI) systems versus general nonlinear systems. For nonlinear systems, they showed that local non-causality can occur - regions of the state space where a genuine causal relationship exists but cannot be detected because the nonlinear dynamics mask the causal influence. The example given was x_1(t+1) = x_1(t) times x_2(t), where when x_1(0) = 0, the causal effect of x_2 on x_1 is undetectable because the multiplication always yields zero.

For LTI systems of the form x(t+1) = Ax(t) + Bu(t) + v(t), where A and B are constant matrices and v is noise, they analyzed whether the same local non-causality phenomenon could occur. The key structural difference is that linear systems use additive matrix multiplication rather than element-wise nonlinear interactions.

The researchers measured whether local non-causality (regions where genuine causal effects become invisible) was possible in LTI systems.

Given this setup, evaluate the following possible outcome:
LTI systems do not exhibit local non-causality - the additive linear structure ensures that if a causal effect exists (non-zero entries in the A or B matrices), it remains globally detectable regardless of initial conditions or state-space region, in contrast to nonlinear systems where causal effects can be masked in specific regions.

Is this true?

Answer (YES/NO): YES